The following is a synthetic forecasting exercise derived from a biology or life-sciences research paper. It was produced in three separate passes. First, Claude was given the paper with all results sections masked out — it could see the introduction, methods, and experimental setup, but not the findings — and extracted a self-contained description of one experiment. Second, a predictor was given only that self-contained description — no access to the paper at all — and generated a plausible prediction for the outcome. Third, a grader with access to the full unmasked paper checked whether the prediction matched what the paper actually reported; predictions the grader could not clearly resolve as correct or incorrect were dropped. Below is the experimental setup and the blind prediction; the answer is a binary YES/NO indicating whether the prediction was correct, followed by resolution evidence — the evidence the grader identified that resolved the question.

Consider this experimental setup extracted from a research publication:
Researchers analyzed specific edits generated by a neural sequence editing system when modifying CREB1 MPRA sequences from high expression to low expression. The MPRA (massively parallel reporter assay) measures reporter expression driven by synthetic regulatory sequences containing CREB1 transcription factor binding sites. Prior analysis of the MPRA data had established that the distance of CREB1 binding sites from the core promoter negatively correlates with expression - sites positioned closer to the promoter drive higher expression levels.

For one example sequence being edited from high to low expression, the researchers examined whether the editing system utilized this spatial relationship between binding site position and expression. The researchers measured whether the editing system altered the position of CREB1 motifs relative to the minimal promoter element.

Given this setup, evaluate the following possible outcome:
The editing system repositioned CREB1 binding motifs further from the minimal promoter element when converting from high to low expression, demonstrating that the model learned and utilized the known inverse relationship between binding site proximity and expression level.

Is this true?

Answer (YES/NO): YES